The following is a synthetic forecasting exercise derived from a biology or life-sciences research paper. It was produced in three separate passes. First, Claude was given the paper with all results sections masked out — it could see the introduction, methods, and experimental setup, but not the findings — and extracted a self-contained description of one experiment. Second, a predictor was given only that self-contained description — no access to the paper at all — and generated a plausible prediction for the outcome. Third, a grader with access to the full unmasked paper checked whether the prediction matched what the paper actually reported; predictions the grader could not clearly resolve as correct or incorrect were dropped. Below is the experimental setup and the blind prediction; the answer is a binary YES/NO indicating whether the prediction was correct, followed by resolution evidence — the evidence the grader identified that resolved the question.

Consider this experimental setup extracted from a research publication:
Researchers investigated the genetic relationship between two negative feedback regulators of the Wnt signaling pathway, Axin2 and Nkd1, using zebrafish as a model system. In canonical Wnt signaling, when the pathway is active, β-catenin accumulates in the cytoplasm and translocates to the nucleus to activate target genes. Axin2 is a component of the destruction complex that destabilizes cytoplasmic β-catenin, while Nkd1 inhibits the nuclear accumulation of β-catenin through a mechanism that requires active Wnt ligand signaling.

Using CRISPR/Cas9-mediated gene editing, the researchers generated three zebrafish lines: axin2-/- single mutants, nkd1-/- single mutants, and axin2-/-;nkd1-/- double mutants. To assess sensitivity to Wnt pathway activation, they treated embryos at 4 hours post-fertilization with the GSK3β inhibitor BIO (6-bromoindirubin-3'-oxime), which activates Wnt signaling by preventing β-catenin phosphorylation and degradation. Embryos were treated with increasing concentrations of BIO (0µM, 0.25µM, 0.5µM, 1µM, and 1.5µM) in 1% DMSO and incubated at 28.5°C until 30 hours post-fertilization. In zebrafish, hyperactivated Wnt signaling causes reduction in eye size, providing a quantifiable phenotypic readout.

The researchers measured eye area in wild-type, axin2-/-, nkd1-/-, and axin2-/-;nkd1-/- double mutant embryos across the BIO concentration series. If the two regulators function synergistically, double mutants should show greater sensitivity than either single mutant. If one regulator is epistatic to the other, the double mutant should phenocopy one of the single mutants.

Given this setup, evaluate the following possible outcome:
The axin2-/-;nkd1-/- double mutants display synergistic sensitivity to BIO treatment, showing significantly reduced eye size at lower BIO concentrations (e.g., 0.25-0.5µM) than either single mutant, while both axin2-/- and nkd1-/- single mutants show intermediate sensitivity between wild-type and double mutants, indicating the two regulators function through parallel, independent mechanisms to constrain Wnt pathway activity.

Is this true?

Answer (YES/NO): NO